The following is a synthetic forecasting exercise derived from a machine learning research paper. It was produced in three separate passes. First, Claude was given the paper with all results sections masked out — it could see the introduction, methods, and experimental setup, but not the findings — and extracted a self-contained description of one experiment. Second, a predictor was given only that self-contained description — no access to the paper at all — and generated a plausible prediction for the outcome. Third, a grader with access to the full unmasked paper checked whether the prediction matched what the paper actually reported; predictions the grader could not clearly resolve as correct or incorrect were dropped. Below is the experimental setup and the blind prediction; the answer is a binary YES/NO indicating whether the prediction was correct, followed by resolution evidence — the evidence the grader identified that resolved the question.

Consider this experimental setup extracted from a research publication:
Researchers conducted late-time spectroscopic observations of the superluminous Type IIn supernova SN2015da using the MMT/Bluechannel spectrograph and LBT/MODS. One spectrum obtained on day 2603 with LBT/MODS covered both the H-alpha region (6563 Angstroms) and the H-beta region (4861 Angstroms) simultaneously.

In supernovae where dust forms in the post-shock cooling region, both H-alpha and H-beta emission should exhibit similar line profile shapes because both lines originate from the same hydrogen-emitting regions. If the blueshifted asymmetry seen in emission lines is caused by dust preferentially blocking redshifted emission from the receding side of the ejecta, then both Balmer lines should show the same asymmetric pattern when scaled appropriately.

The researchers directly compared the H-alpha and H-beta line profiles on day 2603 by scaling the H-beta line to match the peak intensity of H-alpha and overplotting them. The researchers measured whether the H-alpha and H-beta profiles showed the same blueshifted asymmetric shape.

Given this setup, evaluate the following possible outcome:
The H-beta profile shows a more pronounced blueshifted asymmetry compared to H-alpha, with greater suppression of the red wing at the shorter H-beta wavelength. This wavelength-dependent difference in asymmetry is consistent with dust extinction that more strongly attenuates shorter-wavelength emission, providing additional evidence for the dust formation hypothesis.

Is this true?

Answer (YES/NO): YES